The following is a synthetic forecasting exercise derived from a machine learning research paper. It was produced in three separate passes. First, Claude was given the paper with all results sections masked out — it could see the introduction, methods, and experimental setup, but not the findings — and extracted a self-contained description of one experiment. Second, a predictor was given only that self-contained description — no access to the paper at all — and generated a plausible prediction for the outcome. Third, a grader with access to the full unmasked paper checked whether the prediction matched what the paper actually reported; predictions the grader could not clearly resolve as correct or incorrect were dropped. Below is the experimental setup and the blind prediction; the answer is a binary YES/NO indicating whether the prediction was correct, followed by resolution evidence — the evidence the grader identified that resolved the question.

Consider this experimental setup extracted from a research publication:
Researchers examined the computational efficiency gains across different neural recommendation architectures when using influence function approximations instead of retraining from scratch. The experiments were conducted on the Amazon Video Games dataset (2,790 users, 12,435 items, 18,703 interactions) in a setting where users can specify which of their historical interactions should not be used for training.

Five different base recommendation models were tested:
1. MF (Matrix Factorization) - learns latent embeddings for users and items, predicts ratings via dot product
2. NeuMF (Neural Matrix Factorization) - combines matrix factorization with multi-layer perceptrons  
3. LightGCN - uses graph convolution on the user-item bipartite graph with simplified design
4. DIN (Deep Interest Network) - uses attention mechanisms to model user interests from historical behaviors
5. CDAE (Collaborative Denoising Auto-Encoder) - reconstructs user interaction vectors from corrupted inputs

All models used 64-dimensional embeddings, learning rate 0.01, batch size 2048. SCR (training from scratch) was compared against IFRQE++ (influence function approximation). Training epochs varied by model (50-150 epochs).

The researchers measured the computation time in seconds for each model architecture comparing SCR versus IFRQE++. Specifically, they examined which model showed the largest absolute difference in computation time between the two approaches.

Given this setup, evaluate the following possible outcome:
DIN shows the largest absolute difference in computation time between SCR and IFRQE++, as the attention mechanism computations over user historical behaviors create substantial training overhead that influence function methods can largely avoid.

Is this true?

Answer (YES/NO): NO